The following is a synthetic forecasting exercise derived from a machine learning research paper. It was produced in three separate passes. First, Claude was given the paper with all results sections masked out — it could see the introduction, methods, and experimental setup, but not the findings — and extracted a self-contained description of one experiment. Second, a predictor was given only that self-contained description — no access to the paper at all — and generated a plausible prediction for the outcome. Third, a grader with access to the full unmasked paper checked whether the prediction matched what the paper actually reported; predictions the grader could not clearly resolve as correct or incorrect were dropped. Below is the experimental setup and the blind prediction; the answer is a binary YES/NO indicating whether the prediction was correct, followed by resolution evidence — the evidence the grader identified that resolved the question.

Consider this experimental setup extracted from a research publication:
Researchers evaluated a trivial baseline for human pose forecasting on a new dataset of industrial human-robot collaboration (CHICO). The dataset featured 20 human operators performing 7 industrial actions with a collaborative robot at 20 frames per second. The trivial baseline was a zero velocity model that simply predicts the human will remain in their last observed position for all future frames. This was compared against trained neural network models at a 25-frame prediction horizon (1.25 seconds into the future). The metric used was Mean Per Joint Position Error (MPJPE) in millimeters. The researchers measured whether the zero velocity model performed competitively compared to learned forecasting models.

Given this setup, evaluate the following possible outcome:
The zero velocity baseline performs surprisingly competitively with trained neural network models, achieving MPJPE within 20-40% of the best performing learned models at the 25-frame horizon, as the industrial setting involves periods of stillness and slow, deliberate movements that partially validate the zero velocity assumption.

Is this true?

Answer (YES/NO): NO